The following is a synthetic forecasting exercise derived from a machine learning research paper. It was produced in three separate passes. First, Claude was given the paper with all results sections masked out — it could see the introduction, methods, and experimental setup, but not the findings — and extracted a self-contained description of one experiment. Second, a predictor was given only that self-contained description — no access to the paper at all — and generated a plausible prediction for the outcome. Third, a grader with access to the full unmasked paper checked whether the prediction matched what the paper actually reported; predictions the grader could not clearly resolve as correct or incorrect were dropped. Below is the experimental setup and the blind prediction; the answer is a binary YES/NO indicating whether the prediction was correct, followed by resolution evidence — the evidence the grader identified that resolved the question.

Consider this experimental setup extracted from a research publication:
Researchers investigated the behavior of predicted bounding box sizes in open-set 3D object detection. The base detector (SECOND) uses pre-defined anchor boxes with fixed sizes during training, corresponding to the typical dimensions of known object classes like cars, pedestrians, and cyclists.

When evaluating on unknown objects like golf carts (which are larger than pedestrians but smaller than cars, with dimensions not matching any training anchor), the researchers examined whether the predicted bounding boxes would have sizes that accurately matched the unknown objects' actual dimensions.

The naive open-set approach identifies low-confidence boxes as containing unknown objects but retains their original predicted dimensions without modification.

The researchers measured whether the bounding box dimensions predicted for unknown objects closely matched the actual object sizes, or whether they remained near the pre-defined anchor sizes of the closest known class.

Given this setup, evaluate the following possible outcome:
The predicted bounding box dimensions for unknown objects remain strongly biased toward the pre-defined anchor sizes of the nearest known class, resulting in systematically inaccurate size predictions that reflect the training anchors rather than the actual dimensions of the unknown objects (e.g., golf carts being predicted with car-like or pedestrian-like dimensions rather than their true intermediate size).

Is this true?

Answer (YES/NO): YES